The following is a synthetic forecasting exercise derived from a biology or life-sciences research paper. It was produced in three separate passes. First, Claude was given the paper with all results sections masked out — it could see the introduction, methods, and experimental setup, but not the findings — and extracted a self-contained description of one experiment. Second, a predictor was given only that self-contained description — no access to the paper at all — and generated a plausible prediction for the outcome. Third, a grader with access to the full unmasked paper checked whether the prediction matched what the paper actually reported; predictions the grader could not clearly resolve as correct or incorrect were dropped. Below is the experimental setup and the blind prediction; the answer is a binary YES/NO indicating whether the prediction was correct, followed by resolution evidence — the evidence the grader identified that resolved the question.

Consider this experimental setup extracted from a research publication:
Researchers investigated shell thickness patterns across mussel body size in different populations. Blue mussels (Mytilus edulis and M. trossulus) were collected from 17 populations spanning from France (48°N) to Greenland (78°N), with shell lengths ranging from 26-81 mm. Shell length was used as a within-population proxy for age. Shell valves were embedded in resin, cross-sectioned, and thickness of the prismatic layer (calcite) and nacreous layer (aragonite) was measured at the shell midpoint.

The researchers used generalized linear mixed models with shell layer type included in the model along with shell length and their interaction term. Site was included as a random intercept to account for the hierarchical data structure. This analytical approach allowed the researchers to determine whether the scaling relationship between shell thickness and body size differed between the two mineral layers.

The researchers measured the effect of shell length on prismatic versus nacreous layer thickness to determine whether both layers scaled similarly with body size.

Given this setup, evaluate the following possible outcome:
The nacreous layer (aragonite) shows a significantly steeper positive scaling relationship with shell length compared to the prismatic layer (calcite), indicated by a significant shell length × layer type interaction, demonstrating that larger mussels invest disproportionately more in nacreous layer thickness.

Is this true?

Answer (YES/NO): YES